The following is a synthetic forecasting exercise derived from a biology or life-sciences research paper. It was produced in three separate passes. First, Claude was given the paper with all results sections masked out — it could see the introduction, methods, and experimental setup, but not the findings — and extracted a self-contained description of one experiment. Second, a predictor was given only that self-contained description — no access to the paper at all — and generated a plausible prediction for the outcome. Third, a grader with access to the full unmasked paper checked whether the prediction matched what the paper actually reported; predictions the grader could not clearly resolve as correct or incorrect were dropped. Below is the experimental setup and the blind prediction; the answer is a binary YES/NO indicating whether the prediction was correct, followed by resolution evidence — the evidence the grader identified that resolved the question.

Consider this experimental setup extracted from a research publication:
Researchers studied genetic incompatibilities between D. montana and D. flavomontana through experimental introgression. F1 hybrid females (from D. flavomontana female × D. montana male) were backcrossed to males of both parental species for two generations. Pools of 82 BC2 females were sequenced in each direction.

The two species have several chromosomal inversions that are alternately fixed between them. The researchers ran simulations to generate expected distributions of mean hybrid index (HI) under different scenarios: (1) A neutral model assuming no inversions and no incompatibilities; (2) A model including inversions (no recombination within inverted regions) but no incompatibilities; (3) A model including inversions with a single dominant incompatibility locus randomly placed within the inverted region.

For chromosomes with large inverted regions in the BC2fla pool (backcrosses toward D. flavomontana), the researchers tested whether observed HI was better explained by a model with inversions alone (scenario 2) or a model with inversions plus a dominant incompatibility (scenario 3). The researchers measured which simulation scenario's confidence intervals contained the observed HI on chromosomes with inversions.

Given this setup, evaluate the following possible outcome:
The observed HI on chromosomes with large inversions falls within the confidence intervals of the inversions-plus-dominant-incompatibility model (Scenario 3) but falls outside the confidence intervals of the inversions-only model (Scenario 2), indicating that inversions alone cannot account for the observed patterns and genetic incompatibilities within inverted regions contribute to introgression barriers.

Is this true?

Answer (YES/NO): NO